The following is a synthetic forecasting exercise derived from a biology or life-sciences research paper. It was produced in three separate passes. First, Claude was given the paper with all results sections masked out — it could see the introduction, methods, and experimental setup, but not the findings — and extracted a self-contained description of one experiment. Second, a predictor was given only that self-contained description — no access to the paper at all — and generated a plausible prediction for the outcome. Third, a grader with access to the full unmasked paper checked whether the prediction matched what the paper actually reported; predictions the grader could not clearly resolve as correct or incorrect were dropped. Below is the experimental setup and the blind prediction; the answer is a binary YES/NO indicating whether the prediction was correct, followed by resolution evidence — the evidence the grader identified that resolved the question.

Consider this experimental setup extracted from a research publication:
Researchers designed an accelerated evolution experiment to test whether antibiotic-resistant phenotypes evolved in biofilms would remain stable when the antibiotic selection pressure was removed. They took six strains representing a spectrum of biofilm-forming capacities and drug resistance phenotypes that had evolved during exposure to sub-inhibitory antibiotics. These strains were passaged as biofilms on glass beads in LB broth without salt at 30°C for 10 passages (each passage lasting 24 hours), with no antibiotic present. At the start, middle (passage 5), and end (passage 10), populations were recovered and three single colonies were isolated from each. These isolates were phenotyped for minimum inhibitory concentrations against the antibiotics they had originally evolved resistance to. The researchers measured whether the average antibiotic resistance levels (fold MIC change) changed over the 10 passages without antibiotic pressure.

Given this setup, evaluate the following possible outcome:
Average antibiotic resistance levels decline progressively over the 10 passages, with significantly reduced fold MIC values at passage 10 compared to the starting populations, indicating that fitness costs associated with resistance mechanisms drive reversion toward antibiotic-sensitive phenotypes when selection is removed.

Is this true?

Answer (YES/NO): NO